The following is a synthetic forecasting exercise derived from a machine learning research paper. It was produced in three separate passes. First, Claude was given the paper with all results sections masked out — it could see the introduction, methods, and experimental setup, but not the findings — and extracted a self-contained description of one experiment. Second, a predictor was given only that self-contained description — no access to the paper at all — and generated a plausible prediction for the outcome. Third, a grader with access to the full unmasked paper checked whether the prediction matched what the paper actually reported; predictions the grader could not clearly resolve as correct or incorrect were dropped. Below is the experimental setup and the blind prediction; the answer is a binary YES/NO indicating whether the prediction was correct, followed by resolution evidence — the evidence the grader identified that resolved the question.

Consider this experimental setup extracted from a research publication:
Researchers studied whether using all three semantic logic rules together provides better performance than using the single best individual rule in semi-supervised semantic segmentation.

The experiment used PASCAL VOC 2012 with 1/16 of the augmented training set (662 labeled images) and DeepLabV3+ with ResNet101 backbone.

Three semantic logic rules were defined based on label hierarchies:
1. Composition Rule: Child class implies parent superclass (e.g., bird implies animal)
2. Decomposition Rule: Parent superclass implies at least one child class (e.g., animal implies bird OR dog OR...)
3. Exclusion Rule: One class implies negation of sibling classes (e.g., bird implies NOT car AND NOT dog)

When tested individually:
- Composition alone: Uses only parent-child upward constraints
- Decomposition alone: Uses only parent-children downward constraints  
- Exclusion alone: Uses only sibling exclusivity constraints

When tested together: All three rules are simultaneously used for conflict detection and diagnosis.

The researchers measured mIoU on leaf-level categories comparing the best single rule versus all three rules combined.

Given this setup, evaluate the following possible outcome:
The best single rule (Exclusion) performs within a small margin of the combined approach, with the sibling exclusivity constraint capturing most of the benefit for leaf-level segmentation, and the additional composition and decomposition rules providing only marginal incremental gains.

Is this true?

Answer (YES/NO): NO